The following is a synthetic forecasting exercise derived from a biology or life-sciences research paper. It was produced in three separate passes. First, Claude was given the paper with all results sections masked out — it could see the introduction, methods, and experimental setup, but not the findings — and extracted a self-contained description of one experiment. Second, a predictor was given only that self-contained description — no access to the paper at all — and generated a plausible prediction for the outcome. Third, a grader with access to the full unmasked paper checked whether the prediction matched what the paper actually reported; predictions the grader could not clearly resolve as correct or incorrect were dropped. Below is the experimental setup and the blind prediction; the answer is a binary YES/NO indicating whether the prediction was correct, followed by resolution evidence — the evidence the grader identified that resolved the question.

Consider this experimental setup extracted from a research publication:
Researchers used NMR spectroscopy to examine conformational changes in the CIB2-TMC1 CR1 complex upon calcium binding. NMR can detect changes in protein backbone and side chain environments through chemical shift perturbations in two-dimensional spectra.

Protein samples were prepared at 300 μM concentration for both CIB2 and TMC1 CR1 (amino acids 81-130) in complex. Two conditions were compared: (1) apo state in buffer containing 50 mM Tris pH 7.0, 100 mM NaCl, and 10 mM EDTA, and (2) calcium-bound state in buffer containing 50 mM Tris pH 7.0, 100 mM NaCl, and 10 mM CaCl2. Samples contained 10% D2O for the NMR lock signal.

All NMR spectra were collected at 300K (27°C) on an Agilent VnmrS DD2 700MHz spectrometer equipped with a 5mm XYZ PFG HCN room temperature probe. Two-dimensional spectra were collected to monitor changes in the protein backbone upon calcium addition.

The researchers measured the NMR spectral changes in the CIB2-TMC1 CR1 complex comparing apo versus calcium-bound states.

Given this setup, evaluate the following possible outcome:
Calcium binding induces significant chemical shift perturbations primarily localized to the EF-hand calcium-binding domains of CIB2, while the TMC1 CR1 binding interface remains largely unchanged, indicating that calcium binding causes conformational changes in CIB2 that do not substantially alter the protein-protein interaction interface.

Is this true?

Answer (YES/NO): NO